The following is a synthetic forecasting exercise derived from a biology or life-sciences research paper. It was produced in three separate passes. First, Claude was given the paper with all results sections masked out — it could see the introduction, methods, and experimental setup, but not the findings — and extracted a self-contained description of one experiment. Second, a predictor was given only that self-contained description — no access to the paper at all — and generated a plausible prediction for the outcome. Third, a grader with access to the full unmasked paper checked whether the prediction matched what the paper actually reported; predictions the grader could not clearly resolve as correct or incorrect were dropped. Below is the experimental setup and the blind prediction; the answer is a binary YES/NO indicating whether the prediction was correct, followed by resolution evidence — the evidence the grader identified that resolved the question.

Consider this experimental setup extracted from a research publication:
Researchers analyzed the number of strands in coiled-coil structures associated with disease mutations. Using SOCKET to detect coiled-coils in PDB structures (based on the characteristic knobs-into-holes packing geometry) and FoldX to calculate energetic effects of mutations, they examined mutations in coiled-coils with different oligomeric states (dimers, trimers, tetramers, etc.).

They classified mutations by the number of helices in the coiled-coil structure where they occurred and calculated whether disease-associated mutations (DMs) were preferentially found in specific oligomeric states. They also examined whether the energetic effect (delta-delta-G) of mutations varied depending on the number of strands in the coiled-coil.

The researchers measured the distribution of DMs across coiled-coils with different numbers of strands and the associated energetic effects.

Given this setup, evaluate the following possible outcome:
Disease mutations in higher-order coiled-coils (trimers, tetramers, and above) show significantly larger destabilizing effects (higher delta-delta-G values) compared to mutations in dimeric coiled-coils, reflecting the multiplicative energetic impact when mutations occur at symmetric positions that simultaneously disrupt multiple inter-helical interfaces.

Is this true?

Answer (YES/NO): NO